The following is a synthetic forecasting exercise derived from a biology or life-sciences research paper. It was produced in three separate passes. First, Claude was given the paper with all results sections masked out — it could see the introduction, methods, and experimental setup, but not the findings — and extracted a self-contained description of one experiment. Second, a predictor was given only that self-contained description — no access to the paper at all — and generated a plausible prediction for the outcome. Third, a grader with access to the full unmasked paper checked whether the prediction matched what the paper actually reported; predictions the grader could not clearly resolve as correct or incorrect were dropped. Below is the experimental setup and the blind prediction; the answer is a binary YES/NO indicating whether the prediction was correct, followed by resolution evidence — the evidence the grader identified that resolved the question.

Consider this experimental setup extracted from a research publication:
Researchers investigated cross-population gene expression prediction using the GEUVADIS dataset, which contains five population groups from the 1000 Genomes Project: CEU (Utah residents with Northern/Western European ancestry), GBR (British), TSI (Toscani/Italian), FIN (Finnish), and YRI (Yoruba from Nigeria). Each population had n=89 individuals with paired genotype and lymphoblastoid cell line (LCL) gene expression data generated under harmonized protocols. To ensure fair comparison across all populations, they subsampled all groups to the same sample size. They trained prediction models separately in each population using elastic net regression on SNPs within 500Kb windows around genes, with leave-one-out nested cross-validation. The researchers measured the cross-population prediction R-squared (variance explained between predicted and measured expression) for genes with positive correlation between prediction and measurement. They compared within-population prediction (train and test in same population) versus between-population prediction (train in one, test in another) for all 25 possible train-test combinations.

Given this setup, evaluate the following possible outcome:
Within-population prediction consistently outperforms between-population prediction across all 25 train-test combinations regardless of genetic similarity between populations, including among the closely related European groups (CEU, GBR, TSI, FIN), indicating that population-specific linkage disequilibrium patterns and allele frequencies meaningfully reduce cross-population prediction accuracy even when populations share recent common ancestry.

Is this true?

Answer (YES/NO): NO